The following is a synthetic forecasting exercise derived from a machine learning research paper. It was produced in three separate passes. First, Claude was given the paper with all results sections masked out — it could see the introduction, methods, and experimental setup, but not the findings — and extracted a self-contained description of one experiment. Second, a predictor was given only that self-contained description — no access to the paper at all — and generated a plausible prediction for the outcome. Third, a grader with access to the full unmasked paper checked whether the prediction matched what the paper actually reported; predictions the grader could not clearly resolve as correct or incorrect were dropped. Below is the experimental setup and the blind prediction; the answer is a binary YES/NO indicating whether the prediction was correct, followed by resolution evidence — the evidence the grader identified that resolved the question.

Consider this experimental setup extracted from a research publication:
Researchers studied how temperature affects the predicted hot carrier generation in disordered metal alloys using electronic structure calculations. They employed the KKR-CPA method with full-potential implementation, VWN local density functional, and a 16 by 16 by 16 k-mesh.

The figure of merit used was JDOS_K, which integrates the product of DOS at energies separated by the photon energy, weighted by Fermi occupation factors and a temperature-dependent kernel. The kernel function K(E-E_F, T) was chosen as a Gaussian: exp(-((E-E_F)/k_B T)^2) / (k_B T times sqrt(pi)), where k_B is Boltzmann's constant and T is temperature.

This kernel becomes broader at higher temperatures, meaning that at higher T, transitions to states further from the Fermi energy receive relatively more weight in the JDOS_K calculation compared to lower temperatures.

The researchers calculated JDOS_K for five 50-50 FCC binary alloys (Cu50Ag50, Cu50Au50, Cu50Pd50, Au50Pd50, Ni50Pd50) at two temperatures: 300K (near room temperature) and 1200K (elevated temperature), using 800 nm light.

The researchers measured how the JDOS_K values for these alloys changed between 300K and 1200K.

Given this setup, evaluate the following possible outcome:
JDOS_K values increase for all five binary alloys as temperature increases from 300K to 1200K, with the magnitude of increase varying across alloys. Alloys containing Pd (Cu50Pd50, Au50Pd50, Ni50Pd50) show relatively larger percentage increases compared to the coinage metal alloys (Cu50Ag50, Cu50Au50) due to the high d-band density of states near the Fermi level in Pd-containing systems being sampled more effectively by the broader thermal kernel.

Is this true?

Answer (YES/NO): NO